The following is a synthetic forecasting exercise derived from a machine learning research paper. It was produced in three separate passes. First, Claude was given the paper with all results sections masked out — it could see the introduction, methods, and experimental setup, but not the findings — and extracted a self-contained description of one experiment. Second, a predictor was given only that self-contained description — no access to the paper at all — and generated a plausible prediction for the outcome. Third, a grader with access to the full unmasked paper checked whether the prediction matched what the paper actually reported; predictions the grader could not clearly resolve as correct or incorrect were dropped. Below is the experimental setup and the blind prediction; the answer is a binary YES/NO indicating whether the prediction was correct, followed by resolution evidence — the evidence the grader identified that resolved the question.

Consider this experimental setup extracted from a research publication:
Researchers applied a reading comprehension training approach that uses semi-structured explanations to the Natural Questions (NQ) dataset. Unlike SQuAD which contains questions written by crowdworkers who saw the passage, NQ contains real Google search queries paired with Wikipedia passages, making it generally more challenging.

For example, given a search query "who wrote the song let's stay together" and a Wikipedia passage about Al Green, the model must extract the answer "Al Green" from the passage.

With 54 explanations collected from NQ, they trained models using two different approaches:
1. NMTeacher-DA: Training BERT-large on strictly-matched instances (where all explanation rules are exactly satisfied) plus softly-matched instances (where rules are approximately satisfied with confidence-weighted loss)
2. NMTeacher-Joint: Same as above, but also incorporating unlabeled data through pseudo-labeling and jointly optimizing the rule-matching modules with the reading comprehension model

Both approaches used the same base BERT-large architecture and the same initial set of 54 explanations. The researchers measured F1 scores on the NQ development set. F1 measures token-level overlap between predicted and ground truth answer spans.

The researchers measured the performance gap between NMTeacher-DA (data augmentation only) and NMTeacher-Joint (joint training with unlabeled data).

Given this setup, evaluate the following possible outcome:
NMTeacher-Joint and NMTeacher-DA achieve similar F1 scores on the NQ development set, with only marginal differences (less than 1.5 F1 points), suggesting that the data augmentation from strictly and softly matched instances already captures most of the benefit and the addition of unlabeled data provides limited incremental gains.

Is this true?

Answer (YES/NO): NO